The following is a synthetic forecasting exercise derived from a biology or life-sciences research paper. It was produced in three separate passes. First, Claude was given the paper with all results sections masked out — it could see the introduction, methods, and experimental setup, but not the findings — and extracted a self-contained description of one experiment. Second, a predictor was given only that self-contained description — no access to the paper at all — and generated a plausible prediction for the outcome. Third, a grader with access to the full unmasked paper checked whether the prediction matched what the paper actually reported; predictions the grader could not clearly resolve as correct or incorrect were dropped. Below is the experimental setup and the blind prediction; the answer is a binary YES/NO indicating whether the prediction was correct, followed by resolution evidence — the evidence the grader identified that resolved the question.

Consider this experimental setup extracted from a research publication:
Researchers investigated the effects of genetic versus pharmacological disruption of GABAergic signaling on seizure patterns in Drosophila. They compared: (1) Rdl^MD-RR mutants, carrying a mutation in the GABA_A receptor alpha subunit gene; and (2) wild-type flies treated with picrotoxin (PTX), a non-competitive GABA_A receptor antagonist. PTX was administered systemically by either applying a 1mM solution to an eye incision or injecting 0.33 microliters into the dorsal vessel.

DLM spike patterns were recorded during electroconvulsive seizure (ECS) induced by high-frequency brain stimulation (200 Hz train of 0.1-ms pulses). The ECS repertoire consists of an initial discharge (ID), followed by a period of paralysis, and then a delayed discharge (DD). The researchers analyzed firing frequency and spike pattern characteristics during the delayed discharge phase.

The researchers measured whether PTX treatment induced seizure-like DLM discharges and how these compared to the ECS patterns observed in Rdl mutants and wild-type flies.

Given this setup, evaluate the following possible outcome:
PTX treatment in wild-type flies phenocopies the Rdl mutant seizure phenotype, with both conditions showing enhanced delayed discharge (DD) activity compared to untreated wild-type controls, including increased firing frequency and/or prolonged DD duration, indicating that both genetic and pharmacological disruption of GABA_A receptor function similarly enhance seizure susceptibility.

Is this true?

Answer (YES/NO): NO